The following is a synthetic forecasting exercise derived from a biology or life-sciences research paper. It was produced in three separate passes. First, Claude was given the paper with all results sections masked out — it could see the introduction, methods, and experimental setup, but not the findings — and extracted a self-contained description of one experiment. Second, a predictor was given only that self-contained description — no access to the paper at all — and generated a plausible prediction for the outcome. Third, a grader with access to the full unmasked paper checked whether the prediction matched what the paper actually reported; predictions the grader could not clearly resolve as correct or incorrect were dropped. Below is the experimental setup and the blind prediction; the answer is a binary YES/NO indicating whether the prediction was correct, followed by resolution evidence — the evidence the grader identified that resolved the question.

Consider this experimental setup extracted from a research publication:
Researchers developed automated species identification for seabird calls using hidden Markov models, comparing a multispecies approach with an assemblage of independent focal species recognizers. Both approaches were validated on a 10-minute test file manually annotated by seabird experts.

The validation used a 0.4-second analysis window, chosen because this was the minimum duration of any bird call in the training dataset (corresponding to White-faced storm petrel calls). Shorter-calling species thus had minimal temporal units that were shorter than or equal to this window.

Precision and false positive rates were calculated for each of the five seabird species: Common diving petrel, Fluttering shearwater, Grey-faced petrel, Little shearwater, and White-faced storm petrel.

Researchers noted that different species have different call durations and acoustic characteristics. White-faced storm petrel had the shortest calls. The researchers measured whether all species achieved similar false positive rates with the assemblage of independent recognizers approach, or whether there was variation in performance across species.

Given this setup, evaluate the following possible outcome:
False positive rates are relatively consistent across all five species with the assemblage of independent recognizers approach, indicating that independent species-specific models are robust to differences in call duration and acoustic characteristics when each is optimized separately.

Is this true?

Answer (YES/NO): NO